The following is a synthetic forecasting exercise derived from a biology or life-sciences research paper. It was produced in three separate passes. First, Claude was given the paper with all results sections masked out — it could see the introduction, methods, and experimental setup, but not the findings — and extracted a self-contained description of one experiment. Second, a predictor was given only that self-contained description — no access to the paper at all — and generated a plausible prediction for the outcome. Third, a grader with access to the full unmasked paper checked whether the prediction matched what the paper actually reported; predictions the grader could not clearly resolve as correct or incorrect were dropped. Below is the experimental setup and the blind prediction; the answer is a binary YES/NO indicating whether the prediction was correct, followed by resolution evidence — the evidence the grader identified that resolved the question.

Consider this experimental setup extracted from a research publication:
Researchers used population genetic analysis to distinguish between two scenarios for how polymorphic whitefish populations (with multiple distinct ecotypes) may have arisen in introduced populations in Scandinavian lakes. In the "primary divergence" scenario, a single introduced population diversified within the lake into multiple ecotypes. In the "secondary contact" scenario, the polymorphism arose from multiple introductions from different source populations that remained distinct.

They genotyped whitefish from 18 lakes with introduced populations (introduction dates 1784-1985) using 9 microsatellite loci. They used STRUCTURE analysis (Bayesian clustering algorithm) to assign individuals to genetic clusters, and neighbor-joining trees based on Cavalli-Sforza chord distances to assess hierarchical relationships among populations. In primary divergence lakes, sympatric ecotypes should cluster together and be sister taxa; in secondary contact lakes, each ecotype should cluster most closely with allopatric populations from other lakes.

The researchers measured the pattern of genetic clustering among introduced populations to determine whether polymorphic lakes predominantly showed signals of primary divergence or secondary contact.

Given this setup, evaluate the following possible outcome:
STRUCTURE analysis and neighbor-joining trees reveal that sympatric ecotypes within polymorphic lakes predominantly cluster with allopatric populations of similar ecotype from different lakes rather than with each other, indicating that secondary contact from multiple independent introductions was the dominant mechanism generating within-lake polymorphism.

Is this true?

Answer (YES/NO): NO